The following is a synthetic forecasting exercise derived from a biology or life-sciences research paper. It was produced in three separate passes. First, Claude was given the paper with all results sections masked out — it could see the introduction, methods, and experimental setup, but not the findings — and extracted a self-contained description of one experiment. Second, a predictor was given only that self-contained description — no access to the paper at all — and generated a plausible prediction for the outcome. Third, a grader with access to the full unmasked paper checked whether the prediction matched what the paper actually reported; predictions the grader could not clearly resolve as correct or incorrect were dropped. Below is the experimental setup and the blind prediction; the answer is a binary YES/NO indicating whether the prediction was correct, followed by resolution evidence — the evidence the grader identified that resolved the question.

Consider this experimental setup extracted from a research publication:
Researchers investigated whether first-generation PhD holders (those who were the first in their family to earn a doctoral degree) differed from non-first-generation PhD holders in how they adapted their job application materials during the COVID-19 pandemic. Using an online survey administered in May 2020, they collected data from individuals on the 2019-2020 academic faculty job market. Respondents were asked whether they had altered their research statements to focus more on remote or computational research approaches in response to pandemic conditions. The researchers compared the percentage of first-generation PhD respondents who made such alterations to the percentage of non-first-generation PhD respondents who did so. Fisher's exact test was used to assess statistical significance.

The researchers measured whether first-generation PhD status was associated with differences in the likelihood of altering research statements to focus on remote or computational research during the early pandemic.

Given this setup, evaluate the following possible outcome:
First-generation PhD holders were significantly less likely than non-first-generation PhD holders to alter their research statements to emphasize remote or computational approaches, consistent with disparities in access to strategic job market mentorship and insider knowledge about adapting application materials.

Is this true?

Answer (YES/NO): NO